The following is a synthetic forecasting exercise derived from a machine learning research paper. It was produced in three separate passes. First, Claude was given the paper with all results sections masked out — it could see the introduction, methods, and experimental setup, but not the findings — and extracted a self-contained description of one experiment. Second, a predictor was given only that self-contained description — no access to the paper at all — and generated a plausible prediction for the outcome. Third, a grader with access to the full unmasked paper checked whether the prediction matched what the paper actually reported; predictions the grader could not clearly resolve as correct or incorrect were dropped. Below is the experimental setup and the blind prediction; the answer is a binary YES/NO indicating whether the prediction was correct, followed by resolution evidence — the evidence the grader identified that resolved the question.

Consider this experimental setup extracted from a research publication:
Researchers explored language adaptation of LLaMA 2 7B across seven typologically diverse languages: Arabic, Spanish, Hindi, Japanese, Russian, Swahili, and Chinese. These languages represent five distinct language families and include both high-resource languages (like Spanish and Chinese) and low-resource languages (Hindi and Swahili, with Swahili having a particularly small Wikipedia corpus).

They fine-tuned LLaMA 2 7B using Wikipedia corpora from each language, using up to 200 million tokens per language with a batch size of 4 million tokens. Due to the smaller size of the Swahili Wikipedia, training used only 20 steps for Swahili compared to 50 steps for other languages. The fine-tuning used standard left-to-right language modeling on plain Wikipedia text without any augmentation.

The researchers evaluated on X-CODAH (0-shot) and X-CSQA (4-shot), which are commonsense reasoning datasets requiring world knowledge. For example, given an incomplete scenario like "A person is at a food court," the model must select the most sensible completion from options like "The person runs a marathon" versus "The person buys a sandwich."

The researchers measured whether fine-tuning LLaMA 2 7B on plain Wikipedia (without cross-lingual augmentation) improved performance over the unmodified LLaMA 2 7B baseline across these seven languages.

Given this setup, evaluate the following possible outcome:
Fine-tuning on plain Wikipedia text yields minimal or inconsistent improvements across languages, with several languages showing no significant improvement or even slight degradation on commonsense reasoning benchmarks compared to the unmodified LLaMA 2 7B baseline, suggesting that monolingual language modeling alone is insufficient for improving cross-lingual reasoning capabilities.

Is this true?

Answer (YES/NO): YES